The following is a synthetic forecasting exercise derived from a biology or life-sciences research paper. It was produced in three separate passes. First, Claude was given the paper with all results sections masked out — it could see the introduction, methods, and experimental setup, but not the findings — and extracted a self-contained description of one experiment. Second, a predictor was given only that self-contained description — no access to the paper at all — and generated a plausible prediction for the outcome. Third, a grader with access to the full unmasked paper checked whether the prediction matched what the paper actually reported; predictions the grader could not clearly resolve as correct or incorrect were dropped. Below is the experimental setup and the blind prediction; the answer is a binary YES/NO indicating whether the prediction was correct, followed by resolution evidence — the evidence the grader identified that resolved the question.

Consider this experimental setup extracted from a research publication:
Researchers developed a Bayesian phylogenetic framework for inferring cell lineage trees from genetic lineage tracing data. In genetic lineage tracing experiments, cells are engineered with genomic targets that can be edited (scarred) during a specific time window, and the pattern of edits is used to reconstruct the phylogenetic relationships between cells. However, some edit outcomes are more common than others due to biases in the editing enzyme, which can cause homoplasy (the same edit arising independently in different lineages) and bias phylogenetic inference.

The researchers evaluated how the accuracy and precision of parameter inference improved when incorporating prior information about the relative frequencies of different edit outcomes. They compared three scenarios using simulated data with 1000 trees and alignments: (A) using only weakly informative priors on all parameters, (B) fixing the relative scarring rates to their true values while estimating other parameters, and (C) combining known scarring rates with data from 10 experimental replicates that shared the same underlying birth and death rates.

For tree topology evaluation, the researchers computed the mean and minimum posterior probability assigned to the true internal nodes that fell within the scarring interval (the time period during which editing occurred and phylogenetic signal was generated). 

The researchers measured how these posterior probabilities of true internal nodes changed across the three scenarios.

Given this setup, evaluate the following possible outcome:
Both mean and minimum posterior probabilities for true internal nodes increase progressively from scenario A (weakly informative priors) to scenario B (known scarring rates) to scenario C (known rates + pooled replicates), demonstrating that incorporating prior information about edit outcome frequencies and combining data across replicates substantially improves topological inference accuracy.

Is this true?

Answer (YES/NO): NO